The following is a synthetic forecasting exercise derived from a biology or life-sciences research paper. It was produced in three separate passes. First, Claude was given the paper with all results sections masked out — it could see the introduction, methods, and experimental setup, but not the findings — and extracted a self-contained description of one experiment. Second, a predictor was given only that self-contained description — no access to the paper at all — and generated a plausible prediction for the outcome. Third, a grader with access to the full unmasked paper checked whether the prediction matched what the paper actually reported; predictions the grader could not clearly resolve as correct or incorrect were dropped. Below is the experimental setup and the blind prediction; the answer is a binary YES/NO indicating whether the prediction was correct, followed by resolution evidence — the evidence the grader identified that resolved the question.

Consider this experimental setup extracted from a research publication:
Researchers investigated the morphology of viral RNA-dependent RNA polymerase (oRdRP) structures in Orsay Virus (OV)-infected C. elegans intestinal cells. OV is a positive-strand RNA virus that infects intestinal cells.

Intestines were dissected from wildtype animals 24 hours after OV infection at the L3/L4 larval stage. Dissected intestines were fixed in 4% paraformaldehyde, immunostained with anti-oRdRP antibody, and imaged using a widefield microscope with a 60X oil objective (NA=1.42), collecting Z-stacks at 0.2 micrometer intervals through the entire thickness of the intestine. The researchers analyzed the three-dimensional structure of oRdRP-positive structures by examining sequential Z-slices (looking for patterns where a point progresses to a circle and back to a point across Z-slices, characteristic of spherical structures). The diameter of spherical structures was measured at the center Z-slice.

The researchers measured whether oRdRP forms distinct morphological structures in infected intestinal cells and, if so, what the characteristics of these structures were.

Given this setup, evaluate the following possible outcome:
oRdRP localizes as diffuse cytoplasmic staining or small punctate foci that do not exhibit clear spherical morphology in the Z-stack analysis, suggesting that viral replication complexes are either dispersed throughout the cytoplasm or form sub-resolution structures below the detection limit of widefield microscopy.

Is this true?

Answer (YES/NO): NO